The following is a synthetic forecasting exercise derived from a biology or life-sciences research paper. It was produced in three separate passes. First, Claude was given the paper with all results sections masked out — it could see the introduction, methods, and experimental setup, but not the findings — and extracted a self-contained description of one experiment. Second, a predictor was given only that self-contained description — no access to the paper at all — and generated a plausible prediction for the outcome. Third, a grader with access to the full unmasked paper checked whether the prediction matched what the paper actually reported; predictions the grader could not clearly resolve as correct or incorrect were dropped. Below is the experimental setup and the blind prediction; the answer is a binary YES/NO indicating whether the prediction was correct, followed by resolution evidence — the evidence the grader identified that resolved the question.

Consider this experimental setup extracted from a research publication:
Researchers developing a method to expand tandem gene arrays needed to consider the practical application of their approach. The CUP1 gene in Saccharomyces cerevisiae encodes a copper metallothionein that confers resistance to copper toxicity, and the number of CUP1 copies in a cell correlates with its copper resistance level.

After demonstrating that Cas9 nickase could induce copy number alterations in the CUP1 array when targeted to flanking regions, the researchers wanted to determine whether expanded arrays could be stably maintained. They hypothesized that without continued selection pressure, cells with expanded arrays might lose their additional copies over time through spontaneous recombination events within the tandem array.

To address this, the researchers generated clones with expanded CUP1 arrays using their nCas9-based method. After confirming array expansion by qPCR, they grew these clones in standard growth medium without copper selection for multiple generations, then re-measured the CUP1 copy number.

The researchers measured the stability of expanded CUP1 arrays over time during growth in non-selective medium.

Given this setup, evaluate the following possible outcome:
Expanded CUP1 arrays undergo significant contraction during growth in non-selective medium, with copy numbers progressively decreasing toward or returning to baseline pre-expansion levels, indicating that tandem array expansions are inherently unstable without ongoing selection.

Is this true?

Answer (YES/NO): NO